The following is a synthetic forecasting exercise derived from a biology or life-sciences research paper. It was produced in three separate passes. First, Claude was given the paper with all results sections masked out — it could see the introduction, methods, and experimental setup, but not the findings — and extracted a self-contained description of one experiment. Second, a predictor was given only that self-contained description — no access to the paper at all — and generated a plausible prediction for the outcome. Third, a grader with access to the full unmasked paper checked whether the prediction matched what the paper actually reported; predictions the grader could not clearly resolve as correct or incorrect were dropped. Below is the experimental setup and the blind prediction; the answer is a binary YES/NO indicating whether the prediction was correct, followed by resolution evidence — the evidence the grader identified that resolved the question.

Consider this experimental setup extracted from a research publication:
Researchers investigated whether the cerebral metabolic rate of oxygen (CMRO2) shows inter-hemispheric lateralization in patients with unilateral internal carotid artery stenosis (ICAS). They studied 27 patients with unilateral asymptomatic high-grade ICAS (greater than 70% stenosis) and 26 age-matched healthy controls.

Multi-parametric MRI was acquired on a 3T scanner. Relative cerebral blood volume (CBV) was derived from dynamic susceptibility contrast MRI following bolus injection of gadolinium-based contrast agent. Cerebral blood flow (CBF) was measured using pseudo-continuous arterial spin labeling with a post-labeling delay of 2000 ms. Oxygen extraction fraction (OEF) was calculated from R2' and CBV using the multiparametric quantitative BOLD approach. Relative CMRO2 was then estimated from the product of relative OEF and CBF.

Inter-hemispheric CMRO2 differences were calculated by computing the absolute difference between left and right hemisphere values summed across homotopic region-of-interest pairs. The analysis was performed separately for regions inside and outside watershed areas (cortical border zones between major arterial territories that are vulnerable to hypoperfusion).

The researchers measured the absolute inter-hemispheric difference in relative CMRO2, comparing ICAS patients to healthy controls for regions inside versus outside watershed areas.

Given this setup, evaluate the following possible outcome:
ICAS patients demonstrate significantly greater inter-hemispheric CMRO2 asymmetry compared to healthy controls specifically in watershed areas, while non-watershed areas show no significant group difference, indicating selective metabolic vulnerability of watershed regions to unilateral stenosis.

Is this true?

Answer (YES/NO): NO